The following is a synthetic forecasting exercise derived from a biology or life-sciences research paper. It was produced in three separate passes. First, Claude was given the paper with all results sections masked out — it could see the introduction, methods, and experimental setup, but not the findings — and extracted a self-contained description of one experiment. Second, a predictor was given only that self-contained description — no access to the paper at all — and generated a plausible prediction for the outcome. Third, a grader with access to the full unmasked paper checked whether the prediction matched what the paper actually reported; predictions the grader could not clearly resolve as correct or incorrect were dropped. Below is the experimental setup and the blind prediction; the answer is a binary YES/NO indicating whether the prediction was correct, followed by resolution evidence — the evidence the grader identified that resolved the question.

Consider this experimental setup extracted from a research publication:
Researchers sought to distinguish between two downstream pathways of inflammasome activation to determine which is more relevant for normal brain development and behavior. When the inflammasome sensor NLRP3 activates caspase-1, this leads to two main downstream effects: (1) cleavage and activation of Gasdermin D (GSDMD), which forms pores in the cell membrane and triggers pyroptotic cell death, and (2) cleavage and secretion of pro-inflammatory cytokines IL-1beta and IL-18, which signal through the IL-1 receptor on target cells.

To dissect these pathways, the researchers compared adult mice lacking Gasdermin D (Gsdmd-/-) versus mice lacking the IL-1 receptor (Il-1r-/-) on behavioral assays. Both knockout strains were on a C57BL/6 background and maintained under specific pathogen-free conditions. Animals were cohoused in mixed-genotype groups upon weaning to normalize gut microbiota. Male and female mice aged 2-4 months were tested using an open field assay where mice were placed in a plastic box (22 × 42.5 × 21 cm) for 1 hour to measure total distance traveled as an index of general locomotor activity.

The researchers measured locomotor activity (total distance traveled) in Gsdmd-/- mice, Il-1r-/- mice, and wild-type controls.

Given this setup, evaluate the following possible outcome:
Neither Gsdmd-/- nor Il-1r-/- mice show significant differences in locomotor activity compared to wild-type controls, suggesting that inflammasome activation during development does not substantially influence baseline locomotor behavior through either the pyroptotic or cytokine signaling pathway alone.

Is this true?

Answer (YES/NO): NO